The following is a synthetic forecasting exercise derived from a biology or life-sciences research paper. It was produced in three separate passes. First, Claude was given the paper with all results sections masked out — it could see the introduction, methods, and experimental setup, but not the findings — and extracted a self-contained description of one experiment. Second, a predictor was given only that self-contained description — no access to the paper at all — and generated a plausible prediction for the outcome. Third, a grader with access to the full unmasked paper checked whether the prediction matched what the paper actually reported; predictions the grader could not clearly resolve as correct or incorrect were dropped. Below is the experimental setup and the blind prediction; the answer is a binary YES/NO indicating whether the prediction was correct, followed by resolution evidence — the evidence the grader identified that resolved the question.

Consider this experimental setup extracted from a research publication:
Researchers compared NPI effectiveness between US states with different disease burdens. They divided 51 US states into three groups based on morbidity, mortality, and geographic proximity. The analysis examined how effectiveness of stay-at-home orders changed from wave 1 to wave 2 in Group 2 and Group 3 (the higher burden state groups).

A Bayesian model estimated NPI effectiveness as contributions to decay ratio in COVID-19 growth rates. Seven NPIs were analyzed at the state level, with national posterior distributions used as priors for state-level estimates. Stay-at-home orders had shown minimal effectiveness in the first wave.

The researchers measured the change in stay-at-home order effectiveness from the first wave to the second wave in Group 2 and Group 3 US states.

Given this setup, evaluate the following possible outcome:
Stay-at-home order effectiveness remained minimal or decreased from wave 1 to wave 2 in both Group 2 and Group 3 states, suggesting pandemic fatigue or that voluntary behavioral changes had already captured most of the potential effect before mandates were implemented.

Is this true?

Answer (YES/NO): NO